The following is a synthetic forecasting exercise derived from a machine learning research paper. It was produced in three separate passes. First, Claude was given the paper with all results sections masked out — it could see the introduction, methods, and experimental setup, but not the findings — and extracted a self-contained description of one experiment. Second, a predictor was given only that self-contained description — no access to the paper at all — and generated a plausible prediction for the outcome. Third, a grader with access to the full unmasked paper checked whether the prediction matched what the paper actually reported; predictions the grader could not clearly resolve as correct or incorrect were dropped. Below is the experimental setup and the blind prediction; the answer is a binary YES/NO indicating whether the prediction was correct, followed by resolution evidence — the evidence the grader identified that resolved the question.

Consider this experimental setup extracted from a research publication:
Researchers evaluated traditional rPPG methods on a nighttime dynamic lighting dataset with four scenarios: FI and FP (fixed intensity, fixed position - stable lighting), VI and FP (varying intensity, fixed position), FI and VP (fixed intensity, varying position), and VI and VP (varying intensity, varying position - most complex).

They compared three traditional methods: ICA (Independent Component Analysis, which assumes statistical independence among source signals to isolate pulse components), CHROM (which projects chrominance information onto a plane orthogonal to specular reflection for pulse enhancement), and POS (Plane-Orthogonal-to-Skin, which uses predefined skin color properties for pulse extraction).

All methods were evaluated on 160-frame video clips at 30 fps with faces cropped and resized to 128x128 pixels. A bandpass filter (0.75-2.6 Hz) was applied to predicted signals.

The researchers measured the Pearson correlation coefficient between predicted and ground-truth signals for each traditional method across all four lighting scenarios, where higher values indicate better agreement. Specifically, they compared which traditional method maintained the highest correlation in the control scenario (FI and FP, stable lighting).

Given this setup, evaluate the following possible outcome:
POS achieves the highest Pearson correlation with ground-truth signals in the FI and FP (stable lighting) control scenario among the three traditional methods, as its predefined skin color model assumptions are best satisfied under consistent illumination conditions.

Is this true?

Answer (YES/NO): YES